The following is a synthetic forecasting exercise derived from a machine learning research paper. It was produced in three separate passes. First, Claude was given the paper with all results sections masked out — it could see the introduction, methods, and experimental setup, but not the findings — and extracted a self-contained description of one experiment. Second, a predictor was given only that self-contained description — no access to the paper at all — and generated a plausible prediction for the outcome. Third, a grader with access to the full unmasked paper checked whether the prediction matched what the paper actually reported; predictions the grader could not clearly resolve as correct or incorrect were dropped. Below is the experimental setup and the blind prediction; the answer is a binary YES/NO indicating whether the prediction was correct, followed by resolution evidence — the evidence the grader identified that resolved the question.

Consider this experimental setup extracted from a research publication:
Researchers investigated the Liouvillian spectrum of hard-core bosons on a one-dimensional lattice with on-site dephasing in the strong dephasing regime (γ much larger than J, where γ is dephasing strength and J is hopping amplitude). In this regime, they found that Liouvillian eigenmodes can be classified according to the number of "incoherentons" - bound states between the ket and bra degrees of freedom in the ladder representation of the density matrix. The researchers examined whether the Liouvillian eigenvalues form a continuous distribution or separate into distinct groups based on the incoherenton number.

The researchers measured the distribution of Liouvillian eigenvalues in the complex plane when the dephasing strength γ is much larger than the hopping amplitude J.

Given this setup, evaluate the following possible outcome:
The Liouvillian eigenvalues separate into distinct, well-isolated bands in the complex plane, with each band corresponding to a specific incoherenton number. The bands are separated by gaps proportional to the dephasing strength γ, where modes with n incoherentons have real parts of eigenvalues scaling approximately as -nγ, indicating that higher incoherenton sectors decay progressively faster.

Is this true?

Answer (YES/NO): NO